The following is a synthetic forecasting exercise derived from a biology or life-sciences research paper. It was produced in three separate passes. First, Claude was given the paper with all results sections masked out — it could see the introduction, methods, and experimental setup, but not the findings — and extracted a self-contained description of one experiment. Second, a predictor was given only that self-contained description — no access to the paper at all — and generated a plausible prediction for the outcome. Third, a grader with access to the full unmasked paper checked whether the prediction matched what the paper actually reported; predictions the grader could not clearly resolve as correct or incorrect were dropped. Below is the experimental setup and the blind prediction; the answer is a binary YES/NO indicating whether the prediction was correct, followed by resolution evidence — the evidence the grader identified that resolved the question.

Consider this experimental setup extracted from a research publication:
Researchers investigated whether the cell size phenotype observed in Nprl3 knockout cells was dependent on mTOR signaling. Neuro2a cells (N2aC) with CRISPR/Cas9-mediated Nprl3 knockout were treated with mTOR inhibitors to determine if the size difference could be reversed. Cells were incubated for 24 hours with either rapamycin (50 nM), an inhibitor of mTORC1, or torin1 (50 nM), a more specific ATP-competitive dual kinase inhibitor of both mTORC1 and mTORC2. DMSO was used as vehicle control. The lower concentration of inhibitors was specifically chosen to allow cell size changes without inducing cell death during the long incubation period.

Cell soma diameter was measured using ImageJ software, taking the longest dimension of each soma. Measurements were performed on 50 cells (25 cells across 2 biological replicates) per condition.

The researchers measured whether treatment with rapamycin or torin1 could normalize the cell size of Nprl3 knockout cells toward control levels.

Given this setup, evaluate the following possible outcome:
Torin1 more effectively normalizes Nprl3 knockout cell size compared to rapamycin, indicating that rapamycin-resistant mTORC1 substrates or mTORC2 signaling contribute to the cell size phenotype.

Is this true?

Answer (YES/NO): NO